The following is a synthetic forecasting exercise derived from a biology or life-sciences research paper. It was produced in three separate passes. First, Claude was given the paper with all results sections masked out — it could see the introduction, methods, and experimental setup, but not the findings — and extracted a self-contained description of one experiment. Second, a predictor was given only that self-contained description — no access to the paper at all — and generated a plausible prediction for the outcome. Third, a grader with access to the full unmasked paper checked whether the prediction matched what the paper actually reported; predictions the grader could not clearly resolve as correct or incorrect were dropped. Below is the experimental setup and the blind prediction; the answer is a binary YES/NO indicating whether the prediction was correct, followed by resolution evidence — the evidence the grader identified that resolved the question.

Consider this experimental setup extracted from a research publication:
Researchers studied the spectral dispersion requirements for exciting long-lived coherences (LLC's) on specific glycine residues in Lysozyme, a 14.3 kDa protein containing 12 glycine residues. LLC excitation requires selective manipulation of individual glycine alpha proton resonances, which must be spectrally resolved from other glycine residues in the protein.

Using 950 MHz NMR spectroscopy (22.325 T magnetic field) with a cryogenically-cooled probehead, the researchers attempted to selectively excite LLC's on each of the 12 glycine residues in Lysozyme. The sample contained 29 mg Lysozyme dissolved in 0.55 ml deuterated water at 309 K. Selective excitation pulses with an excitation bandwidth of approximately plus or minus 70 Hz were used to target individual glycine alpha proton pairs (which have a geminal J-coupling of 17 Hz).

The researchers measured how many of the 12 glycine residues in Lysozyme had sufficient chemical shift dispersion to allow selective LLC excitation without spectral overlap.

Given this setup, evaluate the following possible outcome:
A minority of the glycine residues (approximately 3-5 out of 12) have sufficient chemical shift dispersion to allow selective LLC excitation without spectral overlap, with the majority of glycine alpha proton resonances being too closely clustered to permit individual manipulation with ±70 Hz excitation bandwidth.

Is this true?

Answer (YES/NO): NO